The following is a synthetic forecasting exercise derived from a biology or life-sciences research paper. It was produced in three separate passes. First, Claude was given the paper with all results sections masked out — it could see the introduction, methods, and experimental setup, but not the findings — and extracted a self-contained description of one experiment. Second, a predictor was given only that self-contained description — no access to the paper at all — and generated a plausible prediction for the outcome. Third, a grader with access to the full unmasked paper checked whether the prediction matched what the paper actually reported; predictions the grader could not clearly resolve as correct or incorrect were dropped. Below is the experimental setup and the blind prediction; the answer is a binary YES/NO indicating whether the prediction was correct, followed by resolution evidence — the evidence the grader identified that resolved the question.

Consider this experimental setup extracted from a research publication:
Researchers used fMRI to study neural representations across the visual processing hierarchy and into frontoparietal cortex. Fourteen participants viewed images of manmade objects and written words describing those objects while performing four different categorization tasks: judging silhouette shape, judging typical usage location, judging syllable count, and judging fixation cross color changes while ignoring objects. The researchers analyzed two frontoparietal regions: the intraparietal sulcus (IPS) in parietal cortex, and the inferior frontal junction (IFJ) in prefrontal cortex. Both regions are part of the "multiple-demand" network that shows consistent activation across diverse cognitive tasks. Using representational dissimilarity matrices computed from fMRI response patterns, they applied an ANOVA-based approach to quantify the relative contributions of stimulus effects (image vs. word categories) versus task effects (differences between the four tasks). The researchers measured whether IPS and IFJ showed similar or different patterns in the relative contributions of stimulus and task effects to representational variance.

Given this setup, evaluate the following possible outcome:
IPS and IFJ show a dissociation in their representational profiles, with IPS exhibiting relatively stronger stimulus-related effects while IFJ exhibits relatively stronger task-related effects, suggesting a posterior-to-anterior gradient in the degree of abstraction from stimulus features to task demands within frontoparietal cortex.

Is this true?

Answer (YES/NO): NO